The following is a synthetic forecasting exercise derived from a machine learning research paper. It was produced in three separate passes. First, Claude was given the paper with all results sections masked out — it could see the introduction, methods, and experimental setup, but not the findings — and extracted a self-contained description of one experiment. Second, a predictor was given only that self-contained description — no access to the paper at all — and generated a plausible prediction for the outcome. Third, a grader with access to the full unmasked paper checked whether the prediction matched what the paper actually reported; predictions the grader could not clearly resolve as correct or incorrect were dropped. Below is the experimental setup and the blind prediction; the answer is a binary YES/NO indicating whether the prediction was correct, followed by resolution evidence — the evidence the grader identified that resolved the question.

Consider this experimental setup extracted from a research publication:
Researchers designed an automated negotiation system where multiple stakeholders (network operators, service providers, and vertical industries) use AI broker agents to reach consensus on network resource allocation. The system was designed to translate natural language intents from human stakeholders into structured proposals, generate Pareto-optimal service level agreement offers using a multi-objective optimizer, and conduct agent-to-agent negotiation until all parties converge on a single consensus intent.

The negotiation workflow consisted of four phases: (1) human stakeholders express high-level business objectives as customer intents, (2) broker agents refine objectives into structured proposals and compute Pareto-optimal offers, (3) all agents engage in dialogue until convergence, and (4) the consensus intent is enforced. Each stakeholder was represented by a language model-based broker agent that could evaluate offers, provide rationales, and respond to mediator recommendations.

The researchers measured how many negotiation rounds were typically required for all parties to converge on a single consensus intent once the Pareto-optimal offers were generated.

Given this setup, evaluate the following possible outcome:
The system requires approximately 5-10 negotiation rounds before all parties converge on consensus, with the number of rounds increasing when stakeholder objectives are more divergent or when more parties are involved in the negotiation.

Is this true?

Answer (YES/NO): NO